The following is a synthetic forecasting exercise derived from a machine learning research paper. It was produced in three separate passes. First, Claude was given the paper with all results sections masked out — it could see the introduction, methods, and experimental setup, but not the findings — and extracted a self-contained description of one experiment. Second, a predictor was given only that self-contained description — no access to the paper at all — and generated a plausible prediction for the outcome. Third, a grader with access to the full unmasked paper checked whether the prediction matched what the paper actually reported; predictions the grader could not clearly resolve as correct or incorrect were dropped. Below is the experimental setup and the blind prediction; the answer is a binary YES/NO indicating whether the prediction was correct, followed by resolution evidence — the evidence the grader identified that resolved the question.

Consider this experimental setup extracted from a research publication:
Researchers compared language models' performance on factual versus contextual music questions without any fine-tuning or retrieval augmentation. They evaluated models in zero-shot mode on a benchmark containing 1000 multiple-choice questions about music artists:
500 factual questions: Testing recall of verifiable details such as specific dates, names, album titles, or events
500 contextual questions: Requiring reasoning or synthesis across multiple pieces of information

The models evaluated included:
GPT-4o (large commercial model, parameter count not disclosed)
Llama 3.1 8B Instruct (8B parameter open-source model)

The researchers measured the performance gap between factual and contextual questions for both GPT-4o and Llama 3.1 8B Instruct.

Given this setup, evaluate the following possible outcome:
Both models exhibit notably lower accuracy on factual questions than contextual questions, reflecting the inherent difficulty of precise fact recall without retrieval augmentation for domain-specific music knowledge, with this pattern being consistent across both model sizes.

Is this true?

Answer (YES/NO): YES